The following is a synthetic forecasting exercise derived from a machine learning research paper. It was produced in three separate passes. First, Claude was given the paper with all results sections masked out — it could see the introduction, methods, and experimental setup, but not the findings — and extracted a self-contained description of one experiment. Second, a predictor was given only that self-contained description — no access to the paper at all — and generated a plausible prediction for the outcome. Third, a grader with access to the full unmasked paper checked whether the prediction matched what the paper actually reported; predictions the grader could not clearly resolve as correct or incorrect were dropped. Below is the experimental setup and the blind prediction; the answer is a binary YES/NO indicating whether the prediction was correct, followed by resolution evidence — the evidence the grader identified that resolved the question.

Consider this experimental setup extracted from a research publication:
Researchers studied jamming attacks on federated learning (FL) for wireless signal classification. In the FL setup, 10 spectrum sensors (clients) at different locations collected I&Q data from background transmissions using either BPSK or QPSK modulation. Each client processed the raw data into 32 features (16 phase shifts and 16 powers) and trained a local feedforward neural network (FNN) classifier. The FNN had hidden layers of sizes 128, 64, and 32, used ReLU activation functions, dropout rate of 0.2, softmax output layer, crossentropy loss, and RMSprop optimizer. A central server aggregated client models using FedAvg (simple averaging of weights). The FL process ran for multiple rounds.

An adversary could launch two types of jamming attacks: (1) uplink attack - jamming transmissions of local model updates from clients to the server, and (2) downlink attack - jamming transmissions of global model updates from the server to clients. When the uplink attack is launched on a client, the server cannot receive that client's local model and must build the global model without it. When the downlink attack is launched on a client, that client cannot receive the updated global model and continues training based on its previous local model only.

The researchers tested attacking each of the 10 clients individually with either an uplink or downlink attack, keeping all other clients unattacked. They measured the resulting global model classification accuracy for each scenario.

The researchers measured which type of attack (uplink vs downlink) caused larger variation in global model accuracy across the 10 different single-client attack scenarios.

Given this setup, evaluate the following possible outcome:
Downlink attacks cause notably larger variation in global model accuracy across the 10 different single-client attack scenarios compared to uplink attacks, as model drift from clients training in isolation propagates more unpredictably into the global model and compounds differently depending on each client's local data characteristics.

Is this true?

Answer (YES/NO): YES